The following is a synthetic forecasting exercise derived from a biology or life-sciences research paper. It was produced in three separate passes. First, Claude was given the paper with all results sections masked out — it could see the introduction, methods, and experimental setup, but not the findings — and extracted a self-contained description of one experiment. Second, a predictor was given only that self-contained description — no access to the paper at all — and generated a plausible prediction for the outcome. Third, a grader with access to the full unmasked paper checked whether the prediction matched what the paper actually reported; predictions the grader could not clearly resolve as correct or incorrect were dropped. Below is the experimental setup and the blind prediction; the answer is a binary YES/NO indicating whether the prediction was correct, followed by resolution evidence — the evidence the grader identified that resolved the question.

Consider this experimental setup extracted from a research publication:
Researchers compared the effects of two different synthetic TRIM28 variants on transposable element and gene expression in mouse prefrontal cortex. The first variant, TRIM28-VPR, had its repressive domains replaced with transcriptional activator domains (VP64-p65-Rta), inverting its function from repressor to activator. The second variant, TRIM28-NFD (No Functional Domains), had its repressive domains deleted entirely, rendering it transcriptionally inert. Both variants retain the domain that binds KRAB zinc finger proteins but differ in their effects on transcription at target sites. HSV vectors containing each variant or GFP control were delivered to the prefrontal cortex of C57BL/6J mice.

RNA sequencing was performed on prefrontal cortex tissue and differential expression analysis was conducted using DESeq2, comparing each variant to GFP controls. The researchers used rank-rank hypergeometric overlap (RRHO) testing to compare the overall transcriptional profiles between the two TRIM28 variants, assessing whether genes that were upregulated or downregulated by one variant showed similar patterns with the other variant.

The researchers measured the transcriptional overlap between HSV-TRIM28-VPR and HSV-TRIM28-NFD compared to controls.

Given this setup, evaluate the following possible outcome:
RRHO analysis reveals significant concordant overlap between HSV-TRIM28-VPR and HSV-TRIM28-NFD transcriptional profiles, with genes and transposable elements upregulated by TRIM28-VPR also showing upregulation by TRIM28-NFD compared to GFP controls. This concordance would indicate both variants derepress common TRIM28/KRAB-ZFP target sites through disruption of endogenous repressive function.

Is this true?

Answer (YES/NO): YES